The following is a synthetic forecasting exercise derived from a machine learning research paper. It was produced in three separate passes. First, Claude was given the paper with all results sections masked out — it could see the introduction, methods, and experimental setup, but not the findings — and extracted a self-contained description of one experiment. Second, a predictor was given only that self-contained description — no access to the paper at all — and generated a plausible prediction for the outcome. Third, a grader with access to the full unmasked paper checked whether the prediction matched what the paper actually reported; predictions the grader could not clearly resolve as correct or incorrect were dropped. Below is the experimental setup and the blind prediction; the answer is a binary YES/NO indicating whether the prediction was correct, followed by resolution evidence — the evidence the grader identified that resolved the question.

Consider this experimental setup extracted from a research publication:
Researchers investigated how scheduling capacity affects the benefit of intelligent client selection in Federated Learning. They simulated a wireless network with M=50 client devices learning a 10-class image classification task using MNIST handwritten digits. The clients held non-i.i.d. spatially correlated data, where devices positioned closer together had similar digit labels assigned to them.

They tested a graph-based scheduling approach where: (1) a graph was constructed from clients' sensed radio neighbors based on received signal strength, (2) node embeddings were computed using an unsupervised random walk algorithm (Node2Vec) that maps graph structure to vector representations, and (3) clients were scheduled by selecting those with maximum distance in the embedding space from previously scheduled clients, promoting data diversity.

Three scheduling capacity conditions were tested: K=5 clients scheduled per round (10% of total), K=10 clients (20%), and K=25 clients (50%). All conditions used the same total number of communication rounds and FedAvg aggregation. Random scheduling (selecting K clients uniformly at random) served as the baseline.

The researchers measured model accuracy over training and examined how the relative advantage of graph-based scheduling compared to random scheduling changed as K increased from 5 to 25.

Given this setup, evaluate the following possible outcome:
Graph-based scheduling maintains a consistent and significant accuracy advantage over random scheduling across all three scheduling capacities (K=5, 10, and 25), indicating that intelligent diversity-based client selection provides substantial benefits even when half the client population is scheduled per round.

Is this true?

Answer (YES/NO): NO